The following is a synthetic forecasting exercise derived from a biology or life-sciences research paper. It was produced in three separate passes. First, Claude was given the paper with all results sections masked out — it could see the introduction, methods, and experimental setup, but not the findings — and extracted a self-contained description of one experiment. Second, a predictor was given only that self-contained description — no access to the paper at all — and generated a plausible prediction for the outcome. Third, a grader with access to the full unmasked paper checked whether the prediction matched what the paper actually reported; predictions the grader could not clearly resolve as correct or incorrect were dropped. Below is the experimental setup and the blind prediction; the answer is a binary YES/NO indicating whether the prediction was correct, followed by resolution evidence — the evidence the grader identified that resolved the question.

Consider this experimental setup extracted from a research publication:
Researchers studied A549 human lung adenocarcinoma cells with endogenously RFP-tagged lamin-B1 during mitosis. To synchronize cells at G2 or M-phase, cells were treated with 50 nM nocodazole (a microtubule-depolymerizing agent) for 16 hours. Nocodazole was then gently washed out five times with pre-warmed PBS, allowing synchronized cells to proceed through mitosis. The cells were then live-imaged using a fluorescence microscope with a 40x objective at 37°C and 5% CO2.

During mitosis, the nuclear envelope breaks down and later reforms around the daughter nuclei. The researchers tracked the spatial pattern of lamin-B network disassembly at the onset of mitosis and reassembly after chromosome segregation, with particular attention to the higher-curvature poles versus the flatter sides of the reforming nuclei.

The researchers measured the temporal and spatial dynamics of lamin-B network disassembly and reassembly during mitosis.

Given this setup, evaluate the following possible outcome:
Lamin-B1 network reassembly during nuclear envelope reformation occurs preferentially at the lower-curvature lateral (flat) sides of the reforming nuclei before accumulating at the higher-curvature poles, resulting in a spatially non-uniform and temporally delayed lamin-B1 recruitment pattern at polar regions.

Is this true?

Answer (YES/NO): YES